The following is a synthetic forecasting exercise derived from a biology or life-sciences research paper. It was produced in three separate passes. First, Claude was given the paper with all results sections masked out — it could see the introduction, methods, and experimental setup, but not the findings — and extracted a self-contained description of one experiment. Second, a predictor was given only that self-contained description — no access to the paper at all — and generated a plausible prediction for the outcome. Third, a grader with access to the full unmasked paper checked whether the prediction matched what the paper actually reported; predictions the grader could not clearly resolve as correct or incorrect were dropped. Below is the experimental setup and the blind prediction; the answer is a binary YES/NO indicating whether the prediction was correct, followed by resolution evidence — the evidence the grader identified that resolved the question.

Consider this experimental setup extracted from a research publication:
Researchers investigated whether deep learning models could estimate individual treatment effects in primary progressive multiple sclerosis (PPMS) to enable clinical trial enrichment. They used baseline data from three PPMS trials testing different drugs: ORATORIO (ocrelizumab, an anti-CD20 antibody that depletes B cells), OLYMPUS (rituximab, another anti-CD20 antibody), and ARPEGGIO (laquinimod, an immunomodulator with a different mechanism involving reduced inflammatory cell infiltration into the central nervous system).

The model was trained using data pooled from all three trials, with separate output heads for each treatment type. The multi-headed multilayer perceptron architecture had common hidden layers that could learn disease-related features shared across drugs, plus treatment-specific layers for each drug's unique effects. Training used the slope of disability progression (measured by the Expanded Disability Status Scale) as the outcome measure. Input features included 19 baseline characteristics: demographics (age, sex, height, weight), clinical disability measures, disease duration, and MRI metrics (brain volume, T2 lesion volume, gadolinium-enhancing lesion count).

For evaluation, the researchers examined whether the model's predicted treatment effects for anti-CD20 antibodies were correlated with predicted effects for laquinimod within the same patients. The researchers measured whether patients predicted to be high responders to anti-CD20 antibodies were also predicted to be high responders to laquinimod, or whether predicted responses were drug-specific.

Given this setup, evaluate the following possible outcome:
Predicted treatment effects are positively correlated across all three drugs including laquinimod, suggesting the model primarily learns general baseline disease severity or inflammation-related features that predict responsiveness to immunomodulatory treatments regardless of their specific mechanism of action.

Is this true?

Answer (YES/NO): YES